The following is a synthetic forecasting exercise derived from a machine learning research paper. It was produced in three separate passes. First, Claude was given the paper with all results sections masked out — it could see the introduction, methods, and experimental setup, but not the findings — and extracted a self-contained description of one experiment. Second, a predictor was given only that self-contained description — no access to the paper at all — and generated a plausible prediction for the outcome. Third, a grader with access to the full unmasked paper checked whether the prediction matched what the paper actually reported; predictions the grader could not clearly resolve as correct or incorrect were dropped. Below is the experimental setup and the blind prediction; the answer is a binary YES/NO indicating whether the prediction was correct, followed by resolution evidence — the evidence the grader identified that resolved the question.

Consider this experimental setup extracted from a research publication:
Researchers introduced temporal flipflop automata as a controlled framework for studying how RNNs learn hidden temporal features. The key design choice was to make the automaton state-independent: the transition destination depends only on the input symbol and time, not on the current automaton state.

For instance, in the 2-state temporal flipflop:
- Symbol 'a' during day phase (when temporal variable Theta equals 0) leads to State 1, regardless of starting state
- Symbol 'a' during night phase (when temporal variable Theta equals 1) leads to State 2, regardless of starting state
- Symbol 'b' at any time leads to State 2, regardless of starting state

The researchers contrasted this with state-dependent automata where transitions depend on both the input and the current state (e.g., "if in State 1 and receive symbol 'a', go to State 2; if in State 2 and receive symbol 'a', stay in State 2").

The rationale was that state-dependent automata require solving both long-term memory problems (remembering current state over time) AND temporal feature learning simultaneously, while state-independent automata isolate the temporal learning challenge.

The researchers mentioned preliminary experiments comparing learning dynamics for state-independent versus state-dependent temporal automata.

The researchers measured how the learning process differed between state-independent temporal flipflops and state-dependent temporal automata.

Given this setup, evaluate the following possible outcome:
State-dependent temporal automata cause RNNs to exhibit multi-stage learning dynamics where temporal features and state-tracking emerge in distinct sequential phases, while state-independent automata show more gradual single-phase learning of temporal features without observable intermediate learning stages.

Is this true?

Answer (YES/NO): NO